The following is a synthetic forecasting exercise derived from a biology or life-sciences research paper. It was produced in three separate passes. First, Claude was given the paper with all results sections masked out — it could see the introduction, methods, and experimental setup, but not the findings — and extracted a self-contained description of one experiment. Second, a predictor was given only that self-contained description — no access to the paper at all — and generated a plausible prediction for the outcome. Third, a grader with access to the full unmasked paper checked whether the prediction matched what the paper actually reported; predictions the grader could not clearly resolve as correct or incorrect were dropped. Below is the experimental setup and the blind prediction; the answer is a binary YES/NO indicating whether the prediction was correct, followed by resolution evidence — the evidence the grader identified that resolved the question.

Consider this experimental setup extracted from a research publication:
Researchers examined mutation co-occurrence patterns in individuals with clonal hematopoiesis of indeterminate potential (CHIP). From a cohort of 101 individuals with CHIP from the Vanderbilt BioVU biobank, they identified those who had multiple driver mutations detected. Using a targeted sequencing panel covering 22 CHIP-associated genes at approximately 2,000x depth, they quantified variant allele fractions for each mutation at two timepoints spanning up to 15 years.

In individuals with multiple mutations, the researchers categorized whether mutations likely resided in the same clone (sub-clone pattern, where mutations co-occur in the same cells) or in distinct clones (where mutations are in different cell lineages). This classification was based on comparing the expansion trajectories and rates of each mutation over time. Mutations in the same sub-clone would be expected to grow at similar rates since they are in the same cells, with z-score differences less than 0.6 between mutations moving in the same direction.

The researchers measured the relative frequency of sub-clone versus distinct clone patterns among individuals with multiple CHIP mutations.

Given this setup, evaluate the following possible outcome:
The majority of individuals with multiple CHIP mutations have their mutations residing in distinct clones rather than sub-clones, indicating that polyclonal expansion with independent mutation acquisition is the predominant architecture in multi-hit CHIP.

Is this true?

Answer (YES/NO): NO